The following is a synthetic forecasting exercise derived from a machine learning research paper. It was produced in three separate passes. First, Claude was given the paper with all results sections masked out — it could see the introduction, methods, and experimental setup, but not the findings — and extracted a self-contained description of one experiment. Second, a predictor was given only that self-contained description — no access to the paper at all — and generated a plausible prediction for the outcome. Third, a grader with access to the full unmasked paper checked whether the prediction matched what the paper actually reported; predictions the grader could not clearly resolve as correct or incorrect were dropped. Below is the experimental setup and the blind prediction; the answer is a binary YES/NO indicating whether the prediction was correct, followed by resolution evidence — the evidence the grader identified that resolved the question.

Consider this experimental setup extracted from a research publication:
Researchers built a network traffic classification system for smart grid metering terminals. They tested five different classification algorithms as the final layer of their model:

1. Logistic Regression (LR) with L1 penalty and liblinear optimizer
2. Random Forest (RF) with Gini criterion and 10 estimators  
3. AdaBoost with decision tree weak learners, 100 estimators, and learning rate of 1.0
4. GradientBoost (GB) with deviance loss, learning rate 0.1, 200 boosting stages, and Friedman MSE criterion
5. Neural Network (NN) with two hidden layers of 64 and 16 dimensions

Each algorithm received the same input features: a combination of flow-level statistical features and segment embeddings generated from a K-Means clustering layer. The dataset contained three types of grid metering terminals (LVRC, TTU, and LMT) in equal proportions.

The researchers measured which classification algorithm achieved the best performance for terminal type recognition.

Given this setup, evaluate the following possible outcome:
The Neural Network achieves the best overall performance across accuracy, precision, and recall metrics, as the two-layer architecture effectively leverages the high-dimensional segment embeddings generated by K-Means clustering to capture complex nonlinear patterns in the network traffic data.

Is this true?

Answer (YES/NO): NO